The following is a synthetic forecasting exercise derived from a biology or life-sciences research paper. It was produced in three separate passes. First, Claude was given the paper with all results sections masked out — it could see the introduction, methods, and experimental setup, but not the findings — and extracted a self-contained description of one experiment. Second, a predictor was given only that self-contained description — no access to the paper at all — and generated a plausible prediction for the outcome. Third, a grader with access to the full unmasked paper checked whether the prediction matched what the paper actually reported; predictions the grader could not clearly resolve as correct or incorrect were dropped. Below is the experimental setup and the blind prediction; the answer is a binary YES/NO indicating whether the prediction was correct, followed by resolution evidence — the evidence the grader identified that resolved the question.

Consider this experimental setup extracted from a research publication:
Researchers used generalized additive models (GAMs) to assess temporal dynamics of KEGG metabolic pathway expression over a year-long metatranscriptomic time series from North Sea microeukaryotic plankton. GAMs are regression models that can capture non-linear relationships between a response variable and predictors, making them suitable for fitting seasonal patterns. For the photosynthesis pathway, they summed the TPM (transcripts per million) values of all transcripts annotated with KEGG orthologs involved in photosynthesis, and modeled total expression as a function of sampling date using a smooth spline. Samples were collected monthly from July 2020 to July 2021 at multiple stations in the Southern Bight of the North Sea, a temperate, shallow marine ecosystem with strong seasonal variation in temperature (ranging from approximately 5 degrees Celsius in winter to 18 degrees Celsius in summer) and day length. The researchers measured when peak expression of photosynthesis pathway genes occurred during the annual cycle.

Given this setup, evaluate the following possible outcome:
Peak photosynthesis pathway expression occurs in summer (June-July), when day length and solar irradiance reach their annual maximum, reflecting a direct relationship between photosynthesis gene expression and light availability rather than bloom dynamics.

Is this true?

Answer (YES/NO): NO